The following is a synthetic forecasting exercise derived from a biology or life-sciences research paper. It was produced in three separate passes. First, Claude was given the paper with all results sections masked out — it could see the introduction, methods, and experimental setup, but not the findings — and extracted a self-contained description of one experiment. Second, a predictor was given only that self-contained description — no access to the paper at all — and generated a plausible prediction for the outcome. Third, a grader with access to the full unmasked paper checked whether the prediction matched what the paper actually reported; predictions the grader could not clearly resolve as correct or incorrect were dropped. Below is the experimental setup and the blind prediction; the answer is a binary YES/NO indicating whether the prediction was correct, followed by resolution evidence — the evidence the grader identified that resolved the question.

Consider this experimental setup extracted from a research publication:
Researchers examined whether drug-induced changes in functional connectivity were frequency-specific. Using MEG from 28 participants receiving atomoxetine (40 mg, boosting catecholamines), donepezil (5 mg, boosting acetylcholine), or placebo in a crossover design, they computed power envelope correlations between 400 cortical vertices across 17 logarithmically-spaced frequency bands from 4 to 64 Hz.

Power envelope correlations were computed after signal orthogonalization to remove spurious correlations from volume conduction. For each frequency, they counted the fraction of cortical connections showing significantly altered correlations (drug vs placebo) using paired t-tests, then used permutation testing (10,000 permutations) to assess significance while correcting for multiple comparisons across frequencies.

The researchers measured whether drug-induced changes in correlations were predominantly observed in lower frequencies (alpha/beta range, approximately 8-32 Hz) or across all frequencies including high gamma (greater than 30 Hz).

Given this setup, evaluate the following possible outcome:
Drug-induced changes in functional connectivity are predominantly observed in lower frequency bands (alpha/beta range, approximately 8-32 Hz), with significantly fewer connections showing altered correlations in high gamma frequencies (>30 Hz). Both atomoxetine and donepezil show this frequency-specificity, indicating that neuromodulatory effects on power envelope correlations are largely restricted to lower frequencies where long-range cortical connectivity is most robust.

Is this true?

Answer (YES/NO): YES